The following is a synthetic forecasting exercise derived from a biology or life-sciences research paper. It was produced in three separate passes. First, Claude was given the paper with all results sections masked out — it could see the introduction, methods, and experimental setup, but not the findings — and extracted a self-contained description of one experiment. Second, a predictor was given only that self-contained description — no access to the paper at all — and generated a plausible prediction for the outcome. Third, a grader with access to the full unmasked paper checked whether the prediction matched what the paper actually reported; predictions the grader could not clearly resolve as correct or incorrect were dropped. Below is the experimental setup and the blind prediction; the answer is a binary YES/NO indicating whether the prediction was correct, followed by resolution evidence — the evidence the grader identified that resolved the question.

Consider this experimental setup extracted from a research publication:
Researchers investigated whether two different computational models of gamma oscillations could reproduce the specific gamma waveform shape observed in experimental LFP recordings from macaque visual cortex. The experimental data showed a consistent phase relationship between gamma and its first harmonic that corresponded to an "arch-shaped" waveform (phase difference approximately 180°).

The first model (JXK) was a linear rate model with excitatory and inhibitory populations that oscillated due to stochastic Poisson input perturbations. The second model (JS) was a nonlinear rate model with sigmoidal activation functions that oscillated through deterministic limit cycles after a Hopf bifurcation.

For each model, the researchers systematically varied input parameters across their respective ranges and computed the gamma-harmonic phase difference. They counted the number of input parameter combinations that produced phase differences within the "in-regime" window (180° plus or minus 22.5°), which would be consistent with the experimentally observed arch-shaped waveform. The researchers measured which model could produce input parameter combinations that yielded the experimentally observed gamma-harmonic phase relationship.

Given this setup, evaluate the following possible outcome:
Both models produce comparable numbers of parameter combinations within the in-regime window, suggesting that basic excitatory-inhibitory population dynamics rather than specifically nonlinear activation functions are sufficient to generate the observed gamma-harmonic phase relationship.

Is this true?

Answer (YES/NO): NO